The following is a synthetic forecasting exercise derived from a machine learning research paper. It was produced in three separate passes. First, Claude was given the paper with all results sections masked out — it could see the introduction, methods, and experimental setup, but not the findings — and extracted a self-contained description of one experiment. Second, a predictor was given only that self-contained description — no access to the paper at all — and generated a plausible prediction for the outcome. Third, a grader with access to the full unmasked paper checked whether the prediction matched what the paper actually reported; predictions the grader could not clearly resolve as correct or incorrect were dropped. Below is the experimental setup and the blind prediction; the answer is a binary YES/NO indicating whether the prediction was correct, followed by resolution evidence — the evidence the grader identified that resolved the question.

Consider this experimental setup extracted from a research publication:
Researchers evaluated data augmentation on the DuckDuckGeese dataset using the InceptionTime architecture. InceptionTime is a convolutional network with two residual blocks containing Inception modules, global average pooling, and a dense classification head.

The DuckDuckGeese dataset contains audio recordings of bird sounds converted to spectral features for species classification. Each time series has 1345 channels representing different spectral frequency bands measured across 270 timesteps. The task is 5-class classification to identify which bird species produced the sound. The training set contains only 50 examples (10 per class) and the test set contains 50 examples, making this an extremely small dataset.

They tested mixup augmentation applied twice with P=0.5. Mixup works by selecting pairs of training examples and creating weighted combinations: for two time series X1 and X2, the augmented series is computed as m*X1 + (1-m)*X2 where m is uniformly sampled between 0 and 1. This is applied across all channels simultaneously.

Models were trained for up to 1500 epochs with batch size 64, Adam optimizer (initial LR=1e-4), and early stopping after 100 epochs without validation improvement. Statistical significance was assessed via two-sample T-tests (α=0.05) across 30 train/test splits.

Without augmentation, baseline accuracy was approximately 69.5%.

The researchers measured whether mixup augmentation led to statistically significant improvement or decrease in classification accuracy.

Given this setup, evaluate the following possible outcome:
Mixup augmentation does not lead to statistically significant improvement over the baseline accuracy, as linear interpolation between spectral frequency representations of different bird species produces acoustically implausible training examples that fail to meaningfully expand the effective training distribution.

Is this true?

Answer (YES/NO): YES